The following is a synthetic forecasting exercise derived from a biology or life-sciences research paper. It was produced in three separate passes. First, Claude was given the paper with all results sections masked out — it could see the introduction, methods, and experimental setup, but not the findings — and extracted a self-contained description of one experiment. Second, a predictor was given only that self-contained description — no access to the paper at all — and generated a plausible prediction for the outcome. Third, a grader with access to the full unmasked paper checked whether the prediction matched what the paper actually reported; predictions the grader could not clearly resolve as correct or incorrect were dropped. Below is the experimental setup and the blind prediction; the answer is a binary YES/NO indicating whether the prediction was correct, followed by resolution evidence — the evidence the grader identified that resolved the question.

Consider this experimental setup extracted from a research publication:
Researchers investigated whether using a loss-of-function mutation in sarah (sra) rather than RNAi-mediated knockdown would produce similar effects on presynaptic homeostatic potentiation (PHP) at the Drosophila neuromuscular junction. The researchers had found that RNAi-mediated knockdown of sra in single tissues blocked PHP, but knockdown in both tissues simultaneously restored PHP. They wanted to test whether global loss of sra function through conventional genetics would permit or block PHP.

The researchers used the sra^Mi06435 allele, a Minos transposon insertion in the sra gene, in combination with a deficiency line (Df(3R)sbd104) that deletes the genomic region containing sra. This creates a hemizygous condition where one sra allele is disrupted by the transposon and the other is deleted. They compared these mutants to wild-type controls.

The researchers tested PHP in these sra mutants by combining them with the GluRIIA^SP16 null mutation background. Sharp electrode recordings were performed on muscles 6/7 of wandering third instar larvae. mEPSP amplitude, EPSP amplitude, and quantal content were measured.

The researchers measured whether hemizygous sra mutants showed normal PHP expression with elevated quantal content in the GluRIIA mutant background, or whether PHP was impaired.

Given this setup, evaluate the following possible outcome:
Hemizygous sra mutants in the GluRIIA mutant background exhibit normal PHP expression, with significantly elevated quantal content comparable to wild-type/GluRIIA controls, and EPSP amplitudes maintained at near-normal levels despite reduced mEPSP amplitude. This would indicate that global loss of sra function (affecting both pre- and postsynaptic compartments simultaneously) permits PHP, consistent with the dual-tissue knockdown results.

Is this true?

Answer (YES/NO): NO